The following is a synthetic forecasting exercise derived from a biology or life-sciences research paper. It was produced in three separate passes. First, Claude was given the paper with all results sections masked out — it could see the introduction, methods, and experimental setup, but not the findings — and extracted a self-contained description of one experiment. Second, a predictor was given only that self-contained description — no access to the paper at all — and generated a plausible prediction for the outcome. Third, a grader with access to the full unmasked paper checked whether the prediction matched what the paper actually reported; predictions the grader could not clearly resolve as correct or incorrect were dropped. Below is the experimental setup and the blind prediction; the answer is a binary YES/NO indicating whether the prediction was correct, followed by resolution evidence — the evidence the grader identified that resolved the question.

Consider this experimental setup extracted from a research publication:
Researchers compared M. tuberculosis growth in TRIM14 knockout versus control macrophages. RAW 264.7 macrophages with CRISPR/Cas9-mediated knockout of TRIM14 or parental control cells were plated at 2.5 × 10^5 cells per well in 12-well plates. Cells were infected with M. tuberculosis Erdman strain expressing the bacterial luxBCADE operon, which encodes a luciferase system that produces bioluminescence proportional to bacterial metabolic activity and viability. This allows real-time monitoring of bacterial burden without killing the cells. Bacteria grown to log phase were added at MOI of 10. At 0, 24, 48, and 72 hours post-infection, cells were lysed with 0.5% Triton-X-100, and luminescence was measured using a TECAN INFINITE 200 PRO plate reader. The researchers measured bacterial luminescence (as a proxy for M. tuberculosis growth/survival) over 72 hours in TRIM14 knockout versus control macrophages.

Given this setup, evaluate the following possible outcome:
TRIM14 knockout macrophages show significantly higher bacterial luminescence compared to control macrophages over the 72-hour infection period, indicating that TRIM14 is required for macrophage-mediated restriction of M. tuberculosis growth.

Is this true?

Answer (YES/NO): NO